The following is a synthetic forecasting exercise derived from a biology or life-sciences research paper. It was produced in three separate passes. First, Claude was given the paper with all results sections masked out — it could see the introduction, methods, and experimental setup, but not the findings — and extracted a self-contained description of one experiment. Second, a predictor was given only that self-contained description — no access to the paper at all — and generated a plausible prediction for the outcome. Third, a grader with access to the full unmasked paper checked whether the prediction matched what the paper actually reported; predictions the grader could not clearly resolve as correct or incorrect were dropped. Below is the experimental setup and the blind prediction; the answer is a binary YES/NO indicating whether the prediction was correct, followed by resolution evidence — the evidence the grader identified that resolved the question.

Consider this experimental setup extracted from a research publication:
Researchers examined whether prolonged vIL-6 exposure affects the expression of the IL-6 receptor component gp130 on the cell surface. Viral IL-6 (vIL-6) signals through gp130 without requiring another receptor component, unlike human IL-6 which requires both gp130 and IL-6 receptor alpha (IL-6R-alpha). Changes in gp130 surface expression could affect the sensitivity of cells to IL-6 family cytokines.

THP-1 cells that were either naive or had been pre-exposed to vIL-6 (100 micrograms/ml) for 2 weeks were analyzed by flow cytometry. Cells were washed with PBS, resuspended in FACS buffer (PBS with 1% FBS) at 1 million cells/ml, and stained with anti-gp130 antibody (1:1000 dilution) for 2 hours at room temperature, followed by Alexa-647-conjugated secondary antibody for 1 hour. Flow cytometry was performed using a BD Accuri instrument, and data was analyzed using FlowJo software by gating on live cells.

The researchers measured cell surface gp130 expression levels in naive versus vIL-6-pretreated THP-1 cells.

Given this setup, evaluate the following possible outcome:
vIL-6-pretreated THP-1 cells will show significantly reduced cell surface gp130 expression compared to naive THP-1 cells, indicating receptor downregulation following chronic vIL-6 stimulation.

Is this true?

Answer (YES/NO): NO